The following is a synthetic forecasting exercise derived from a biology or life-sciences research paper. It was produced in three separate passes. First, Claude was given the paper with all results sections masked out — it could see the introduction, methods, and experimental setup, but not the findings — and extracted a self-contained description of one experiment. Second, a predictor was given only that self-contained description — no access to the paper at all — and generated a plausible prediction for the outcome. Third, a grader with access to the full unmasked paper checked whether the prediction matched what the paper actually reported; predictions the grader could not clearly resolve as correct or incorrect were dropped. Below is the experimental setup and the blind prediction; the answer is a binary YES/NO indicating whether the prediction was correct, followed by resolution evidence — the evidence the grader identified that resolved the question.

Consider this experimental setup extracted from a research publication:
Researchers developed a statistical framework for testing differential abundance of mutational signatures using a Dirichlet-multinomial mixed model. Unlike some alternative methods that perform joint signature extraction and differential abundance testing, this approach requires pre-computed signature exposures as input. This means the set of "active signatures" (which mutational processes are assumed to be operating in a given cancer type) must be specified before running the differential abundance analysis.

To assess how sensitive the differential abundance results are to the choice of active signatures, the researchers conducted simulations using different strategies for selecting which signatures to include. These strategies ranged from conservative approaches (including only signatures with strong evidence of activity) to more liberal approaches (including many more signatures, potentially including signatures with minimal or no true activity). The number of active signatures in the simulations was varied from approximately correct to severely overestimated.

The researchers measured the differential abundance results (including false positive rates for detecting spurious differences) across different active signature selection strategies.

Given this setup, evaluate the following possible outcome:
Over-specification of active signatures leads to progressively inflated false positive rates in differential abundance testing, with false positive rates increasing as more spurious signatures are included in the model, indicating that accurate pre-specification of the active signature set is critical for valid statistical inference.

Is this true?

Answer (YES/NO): NO